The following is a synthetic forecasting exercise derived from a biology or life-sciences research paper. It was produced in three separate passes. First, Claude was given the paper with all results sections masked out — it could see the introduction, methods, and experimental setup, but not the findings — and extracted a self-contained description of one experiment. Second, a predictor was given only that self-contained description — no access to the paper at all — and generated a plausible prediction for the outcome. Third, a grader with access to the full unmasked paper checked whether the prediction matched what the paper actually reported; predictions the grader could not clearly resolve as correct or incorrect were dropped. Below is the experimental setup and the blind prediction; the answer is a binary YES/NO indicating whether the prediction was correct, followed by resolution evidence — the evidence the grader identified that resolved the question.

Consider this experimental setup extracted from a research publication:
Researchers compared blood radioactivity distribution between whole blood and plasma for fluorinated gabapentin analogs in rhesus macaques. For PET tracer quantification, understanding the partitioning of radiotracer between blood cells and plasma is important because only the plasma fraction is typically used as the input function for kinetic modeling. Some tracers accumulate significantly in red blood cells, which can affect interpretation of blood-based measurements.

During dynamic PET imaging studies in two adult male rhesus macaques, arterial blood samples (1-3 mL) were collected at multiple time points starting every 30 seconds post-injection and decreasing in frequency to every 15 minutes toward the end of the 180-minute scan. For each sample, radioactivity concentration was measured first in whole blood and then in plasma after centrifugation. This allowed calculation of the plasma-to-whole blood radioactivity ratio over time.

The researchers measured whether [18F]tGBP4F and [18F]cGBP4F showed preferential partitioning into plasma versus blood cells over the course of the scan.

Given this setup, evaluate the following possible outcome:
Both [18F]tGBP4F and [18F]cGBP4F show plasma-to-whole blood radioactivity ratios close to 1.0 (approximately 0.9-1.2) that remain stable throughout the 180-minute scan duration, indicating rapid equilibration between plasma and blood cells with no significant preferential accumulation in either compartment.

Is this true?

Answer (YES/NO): YES